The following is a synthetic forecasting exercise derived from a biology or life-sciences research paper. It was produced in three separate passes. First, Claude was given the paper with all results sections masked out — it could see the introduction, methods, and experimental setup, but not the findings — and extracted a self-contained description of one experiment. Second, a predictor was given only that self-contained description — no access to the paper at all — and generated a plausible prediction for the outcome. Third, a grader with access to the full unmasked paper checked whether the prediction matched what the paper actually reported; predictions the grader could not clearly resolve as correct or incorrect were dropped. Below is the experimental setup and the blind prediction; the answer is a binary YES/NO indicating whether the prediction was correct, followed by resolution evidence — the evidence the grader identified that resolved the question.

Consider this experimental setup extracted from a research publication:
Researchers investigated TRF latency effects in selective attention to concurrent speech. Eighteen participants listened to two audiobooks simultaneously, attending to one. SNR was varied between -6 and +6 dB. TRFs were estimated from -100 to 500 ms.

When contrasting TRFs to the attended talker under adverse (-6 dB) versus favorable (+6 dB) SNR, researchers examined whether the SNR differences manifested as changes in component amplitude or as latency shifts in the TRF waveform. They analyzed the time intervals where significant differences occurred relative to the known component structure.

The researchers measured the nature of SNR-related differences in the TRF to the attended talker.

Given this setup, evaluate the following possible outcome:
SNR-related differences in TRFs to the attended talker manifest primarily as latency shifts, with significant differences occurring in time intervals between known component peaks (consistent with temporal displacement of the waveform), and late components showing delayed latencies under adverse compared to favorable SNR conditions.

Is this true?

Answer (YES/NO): YES